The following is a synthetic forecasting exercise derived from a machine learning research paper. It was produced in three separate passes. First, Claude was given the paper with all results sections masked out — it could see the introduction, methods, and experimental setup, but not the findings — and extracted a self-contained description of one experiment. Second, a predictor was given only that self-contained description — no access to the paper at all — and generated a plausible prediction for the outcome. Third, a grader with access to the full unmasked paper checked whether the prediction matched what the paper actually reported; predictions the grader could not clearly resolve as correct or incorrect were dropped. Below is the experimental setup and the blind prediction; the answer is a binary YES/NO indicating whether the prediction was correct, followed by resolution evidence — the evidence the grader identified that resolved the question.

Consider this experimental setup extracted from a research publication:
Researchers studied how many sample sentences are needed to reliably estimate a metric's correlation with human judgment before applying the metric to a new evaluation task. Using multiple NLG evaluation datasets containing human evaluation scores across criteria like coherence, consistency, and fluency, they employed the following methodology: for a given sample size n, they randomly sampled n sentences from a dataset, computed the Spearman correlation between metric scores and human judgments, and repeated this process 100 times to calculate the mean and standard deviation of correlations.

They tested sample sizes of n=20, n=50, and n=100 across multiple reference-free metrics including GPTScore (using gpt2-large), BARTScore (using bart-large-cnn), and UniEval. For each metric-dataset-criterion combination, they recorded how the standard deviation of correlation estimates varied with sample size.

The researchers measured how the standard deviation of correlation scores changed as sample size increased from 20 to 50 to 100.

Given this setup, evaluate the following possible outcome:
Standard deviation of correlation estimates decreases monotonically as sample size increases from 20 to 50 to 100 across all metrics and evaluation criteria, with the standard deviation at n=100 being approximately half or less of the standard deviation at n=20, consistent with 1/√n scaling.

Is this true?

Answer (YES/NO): YES